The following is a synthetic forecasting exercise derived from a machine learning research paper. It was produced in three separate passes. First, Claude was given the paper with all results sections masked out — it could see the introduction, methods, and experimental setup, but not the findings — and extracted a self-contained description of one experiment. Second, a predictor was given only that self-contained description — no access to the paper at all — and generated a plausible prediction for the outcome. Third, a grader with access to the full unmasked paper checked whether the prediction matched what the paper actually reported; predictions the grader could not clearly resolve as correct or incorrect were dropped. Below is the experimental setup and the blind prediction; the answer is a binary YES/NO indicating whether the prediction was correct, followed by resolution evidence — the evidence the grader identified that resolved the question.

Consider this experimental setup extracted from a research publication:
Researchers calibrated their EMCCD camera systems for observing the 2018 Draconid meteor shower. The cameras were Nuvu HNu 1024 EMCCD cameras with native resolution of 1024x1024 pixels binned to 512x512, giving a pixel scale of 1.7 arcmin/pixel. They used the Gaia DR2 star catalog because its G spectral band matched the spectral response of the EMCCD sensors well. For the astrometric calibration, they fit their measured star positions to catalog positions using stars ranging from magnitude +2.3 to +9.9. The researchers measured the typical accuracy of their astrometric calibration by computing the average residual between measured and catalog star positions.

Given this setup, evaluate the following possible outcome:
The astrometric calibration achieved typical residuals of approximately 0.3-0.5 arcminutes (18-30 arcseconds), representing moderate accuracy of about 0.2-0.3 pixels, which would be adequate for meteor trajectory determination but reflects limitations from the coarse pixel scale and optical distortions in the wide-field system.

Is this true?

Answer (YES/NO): NO